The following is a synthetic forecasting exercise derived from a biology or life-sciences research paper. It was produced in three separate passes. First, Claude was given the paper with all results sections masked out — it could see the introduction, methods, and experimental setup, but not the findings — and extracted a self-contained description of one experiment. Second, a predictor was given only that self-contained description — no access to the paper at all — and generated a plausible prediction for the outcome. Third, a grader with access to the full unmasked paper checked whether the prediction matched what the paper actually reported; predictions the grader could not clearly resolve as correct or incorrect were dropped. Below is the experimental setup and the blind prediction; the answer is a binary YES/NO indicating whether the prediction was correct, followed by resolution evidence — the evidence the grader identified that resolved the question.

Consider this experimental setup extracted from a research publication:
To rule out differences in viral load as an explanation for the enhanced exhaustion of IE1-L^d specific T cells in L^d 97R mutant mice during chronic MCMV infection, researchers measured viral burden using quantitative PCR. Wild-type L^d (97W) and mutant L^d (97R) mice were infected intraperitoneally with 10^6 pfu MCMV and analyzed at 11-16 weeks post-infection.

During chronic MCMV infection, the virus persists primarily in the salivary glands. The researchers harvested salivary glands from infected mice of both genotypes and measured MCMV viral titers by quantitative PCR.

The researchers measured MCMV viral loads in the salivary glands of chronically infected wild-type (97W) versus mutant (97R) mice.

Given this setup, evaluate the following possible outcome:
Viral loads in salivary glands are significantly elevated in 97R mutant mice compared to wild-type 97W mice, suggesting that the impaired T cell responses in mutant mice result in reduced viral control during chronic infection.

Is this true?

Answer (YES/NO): NO